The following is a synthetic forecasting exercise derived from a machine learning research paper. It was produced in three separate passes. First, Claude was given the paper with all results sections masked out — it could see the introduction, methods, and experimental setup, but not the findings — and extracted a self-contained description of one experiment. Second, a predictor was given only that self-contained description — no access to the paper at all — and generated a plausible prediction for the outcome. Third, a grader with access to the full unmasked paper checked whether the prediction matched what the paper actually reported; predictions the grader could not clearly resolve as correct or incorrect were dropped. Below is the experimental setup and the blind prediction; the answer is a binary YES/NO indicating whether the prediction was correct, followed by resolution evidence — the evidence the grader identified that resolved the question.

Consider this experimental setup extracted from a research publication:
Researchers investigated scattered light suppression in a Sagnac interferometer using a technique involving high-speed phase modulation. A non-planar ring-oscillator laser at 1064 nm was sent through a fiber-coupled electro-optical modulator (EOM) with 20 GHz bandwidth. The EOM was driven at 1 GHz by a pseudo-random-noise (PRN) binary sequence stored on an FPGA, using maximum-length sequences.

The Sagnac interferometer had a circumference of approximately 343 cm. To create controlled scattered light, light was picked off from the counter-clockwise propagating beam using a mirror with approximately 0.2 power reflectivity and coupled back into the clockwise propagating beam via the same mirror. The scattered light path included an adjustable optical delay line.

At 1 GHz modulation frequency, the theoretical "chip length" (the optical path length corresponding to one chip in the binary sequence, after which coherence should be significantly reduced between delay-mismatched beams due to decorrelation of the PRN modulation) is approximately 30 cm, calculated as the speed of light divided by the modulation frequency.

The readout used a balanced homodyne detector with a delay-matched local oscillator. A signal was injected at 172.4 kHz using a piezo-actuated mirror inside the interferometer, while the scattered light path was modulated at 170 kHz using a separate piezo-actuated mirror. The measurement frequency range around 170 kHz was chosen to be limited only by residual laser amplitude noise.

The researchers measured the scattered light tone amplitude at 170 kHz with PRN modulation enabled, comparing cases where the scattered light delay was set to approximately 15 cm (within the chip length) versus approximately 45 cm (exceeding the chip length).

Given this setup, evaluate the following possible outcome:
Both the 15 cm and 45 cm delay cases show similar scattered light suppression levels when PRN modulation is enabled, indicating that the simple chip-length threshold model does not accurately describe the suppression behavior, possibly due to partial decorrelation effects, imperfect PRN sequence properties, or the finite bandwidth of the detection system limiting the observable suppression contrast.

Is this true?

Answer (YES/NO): NO